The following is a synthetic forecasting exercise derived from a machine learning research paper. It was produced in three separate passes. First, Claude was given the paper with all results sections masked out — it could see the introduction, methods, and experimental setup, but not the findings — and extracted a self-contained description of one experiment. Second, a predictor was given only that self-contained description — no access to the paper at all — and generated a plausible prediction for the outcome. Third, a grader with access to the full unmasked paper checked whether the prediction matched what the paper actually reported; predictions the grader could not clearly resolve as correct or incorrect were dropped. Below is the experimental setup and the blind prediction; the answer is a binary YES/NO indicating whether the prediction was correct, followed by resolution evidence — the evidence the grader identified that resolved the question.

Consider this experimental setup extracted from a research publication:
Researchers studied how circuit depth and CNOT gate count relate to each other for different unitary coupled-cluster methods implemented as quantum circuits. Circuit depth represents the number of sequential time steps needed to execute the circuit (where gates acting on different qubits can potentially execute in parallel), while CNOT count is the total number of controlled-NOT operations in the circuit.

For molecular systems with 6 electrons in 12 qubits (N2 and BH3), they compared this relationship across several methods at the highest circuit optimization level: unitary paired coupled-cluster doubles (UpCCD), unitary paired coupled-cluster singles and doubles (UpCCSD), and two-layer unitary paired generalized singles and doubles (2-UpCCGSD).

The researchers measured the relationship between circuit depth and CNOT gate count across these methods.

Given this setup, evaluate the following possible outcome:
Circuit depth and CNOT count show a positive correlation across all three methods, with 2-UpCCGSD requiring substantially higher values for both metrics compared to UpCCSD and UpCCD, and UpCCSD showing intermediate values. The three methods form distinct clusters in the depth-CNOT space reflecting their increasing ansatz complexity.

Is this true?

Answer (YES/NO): YES